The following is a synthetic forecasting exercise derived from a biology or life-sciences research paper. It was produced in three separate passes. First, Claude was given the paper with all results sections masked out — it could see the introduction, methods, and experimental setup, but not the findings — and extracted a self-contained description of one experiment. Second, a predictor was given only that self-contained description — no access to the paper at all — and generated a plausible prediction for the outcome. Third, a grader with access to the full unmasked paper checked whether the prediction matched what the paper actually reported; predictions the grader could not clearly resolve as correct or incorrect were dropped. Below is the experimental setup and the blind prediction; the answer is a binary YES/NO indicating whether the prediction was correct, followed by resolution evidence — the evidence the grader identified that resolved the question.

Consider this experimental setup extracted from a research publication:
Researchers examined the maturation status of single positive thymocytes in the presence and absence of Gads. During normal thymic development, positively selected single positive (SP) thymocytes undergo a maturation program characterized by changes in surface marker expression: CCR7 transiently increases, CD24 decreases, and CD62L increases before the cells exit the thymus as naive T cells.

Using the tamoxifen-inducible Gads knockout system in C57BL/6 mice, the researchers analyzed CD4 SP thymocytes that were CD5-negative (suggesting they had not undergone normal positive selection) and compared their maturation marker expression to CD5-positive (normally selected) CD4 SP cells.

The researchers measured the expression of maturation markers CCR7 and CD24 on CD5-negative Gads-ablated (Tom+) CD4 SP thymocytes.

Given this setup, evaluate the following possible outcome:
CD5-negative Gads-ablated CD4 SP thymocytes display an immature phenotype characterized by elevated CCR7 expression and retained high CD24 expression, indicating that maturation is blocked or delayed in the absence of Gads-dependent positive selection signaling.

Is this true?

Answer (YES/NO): NO